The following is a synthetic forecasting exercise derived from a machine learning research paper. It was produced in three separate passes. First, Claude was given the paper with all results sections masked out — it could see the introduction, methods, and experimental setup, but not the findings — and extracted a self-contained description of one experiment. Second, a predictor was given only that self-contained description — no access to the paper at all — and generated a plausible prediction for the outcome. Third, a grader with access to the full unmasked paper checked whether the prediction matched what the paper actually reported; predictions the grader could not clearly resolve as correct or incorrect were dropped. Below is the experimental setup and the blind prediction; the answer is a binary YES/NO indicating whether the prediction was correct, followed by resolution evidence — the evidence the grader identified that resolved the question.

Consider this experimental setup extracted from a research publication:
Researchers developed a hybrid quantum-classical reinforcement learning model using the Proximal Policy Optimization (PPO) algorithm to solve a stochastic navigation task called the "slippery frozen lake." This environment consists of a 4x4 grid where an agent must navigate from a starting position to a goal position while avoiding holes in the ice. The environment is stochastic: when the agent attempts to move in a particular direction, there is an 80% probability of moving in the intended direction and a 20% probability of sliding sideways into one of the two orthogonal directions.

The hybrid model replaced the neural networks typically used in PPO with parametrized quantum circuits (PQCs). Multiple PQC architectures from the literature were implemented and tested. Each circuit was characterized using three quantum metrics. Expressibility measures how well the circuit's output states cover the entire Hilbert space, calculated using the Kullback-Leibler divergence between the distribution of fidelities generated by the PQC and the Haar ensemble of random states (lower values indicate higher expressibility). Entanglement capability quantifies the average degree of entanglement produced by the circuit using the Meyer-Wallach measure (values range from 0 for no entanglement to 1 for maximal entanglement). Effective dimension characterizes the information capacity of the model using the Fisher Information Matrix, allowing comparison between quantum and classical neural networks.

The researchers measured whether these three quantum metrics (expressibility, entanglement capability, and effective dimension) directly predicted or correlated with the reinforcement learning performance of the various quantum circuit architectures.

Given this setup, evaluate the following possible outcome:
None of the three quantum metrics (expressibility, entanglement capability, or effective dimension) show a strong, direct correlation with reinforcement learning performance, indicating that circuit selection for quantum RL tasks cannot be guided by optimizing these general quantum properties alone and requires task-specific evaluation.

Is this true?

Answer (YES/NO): YES